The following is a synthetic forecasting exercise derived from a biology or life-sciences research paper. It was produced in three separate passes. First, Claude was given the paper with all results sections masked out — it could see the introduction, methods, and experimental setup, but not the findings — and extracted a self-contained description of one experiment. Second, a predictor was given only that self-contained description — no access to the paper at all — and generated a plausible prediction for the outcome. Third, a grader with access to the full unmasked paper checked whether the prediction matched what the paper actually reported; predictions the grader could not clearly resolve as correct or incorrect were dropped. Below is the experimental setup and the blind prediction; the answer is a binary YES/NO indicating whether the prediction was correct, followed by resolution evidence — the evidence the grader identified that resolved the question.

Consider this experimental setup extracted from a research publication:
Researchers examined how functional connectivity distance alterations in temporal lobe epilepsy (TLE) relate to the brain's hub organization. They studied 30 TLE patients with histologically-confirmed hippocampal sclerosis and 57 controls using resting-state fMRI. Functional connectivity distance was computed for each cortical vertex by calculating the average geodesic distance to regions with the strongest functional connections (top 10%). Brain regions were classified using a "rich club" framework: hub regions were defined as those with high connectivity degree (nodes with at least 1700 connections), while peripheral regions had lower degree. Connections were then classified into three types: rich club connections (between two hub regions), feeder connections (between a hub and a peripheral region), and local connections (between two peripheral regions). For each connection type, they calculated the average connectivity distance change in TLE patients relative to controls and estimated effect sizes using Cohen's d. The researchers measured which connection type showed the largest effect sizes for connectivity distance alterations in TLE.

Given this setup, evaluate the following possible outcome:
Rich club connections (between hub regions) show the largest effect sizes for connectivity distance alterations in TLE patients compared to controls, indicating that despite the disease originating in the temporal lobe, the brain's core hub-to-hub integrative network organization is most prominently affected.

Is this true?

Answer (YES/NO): YES